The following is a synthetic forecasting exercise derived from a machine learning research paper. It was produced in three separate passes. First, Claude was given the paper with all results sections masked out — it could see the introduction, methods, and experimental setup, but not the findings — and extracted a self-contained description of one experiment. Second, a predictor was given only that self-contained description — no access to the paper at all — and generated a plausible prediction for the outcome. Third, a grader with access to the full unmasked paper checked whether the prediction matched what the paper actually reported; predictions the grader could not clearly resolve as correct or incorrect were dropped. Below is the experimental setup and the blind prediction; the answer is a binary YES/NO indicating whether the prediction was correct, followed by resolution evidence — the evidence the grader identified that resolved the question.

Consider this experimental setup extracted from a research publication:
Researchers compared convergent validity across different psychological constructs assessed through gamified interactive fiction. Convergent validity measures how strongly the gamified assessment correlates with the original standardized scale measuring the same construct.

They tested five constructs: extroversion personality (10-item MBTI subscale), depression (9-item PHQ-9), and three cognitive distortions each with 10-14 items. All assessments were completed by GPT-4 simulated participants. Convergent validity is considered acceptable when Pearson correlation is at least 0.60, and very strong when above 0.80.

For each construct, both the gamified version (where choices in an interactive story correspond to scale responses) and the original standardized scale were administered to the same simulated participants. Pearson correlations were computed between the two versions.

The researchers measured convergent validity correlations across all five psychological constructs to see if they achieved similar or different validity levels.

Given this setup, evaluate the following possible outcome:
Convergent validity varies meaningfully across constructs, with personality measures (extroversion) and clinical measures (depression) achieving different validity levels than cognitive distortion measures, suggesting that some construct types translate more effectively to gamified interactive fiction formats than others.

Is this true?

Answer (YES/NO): NO